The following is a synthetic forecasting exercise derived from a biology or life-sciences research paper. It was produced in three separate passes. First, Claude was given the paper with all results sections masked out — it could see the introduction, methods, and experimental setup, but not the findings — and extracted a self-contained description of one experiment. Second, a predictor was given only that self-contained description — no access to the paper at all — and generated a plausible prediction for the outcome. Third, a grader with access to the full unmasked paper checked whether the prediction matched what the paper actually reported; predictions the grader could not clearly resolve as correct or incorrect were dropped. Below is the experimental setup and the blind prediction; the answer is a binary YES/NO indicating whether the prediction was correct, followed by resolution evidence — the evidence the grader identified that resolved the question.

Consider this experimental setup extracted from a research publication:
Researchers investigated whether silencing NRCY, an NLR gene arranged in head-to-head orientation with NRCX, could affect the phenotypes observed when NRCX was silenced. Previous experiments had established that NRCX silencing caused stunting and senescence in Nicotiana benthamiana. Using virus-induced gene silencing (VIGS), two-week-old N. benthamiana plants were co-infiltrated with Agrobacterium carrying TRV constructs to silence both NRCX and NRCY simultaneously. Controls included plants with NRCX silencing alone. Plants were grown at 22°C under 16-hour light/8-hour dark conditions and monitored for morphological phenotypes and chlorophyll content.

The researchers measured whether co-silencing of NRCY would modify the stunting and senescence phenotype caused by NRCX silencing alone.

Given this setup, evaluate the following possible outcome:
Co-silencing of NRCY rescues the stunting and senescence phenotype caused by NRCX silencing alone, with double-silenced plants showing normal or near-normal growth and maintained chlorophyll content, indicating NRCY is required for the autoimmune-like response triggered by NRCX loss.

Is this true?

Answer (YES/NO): NO